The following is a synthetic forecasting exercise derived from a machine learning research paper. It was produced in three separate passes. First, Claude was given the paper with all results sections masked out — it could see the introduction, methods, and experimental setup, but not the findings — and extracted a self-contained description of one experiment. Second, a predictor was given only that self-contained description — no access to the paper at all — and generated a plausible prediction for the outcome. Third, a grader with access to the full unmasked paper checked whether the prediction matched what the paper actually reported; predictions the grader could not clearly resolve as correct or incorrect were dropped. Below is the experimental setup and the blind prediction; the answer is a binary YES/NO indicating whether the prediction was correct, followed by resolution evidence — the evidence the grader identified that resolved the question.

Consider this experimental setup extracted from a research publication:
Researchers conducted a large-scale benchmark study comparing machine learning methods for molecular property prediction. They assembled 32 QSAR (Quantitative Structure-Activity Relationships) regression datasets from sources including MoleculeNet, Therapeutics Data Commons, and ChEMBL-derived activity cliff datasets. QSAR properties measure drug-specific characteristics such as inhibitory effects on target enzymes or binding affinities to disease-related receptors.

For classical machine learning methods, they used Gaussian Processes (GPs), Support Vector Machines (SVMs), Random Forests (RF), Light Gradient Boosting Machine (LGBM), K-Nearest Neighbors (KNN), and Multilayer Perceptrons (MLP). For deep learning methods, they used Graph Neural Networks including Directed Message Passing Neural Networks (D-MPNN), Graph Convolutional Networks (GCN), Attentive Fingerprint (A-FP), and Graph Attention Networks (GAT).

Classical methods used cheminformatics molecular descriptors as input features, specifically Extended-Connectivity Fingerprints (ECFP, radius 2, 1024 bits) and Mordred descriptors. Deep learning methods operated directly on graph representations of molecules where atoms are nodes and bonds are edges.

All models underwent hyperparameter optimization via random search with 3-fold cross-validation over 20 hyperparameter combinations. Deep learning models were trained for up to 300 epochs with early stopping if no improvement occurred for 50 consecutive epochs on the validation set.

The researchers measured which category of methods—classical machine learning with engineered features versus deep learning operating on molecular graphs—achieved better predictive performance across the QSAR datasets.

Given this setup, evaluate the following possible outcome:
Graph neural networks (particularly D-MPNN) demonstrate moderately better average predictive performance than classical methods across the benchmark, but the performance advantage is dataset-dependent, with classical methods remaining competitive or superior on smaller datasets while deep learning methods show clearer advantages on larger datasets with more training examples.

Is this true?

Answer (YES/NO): NO